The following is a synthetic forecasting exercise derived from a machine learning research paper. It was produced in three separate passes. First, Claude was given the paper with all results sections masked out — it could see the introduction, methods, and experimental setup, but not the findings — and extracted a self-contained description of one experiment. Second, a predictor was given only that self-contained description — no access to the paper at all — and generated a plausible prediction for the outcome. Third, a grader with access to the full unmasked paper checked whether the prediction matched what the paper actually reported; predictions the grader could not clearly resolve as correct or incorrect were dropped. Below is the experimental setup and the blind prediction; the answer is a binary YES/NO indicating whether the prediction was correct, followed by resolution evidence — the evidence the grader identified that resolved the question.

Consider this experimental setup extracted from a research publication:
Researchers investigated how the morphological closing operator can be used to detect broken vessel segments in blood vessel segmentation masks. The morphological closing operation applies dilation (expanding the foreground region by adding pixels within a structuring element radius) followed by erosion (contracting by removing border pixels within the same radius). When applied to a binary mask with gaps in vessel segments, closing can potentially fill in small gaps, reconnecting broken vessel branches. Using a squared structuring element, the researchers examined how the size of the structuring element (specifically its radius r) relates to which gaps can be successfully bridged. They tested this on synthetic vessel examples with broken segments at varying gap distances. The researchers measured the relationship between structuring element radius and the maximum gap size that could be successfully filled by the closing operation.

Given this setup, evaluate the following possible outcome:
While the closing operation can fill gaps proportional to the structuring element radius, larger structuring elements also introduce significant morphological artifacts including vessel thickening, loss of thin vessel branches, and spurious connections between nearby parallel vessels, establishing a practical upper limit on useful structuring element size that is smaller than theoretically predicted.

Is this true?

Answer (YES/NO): NO